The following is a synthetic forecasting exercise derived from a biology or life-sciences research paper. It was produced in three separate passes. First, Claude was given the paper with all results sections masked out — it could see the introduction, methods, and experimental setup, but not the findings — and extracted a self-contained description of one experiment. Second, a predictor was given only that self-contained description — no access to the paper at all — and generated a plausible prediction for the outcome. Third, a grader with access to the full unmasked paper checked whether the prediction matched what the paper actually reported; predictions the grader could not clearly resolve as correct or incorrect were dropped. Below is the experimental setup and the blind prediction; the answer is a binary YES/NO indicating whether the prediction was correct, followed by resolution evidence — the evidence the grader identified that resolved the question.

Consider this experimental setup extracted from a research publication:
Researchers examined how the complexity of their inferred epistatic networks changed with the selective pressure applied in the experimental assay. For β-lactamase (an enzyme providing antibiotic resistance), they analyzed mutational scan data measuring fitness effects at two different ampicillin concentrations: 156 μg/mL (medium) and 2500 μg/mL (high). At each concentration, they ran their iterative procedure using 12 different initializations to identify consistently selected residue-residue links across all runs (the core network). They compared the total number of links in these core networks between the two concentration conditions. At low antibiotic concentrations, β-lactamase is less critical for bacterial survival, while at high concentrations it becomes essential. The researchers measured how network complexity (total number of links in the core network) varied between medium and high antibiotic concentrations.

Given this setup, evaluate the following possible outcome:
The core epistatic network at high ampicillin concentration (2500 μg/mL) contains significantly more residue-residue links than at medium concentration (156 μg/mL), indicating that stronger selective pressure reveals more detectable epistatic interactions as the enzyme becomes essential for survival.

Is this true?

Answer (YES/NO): NO